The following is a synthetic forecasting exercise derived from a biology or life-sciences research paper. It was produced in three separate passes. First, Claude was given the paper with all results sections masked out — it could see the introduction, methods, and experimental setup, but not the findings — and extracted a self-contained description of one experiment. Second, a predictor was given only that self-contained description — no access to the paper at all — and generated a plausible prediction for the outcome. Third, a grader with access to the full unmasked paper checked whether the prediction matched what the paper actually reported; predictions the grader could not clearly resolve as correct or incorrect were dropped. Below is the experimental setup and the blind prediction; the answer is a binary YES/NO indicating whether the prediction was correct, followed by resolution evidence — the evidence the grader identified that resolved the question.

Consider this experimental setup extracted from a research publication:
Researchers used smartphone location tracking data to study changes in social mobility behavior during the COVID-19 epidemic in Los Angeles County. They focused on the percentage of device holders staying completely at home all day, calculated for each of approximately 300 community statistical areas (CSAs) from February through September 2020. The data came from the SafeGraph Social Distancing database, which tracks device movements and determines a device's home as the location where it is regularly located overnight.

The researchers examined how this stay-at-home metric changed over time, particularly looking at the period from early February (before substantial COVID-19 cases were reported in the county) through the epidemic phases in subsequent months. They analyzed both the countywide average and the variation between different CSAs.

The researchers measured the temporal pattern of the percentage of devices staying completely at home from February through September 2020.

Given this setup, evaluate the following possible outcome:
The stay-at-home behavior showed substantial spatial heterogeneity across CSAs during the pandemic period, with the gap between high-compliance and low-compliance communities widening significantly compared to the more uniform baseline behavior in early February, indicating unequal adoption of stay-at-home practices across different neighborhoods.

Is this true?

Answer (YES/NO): NO